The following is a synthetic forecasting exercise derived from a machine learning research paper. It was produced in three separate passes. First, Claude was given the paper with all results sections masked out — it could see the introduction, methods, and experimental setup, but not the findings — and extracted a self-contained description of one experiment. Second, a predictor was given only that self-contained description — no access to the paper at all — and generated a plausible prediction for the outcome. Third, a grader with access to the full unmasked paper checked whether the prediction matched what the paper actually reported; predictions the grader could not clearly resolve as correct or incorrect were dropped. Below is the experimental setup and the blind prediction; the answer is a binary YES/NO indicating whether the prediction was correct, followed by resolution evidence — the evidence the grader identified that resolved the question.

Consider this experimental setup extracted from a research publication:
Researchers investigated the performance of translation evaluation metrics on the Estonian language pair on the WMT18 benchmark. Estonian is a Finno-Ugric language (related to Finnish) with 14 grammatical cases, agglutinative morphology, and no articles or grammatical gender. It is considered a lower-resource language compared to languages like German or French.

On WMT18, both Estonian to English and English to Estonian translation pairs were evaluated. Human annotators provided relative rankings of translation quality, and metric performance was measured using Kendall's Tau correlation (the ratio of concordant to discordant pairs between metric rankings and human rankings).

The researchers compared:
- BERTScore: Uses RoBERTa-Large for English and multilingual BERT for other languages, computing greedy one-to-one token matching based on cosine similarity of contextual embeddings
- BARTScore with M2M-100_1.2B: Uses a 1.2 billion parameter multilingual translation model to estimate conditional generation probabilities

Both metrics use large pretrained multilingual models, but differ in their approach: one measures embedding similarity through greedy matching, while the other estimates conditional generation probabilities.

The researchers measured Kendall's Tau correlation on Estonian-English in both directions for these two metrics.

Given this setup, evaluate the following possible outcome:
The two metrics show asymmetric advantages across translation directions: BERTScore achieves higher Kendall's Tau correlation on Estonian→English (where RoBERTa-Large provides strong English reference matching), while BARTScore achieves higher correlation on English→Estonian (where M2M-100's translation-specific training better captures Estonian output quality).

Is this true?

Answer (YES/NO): YES